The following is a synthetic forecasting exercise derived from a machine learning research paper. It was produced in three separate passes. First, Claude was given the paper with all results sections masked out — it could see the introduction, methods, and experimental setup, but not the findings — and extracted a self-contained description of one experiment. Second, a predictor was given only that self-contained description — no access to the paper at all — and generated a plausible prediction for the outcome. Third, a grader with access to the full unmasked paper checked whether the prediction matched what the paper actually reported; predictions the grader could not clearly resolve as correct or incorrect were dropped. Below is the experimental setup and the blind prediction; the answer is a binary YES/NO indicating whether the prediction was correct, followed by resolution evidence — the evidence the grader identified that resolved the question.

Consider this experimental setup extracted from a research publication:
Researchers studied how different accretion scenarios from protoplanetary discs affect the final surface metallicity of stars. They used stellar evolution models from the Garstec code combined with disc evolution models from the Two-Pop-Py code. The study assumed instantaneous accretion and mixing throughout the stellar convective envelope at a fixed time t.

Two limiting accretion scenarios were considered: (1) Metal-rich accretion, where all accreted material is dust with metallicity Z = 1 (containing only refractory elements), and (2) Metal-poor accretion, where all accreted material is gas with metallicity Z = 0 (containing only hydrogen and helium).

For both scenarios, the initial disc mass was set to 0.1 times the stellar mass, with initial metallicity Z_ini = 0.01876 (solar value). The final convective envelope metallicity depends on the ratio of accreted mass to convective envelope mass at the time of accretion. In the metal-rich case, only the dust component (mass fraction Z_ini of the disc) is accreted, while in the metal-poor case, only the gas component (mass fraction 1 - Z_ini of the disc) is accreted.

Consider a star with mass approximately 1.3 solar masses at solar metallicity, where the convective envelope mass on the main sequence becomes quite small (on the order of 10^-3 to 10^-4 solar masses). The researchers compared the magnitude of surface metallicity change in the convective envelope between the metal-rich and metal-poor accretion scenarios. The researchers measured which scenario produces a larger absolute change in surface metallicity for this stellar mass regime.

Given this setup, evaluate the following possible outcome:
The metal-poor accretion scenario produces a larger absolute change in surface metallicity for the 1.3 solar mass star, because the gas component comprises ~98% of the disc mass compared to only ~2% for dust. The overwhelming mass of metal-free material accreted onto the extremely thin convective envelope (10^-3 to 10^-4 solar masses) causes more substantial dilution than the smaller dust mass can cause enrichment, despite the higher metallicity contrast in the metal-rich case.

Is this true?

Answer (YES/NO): NO